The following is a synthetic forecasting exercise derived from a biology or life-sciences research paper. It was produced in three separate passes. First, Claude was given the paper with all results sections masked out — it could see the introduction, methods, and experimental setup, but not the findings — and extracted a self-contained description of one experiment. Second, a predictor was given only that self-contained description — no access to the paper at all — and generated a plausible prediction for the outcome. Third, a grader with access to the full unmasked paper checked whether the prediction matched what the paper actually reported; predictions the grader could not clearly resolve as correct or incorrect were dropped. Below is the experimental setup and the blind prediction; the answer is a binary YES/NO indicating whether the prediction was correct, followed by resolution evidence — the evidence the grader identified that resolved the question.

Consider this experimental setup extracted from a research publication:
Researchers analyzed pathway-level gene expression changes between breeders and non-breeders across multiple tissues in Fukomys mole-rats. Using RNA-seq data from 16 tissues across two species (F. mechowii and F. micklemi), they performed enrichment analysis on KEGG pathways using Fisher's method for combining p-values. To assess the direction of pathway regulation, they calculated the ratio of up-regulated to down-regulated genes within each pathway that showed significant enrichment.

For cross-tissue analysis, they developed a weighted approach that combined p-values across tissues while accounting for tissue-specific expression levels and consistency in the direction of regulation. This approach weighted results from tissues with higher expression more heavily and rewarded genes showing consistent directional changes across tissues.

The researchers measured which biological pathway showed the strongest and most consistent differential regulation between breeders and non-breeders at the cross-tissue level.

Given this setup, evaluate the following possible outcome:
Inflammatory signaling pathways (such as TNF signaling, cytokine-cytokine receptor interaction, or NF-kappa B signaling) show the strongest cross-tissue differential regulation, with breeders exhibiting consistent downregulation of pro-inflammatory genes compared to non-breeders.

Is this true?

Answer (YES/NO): NO